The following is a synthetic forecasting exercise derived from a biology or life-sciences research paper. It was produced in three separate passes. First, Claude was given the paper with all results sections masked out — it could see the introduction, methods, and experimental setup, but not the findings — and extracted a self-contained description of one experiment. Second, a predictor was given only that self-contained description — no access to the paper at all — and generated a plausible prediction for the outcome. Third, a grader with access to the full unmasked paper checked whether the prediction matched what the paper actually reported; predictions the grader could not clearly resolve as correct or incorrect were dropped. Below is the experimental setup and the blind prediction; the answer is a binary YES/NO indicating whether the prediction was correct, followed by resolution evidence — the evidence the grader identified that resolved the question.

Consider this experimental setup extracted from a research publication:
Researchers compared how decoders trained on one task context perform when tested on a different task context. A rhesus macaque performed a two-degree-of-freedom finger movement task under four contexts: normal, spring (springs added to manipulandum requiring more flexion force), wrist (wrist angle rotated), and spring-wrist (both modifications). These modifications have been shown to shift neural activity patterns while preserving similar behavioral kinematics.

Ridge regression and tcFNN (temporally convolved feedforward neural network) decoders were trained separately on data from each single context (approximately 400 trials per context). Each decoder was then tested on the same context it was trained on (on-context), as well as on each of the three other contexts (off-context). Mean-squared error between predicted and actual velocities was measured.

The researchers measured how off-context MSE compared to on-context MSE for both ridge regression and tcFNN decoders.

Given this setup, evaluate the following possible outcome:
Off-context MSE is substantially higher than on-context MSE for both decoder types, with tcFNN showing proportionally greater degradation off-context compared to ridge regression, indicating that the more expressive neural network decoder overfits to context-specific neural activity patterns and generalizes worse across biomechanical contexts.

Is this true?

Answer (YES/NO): YES